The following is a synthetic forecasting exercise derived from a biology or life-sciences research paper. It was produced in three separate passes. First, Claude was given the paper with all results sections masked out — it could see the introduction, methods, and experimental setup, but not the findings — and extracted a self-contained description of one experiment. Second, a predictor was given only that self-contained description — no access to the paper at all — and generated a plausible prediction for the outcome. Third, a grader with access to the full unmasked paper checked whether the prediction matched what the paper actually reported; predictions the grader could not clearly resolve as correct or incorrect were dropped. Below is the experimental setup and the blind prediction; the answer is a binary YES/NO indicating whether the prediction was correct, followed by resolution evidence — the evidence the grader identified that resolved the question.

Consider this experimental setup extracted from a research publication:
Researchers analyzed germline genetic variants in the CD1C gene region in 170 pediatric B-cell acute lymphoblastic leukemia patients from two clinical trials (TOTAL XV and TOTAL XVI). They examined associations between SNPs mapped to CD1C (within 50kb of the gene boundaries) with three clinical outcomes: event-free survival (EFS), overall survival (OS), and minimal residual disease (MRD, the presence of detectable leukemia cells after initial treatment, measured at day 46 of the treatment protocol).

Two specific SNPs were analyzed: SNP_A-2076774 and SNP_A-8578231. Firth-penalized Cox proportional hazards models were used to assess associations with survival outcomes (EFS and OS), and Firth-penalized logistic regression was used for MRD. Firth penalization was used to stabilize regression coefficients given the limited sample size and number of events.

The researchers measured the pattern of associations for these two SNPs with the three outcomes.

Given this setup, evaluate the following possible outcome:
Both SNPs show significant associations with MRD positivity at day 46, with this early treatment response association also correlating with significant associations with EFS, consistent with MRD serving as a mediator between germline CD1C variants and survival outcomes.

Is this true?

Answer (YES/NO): NO